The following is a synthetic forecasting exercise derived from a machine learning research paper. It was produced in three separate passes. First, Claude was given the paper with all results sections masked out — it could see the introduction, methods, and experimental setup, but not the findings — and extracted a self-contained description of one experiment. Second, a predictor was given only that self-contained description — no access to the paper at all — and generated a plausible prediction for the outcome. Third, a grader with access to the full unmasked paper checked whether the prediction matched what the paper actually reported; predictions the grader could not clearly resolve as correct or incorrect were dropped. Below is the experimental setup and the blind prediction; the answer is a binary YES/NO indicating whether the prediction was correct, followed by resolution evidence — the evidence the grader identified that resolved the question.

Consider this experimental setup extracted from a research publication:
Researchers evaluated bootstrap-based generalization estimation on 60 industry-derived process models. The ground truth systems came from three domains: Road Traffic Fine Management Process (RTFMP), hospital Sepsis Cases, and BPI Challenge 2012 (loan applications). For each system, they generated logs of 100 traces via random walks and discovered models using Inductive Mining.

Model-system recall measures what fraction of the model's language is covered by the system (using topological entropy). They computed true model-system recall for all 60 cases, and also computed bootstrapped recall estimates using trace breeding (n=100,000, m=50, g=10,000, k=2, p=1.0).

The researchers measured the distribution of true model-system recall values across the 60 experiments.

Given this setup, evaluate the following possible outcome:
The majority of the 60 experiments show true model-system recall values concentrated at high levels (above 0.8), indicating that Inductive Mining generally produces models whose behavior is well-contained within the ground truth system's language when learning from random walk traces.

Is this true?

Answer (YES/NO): YES